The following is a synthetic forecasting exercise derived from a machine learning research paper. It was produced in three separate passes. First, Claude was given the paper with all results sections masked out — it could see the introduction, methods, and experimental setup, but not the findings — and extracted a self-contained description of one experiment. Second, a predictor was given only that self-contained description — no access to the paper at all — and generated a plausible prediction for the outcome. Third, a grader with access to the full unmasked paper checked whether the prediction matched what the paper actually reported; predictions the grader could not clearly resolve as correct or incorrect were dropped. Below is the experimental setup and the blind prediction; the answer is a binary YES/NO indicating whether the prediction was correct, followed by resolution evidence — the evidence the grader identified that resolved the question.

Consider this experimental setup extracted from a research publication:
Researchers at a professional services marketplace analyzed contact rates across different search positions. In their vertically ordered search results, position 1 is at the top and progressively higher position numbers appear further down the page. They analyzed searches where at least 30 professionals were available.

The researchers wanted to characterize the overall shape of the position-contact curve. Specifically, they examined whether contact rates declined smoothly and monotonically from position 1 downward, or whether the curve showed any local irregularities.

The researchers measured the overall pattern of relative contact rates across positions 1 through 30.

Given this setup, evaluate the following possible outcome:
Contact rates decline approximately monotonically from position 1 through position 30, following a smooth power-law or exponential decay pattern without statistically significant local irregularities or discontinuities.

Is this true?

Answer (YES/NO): NO